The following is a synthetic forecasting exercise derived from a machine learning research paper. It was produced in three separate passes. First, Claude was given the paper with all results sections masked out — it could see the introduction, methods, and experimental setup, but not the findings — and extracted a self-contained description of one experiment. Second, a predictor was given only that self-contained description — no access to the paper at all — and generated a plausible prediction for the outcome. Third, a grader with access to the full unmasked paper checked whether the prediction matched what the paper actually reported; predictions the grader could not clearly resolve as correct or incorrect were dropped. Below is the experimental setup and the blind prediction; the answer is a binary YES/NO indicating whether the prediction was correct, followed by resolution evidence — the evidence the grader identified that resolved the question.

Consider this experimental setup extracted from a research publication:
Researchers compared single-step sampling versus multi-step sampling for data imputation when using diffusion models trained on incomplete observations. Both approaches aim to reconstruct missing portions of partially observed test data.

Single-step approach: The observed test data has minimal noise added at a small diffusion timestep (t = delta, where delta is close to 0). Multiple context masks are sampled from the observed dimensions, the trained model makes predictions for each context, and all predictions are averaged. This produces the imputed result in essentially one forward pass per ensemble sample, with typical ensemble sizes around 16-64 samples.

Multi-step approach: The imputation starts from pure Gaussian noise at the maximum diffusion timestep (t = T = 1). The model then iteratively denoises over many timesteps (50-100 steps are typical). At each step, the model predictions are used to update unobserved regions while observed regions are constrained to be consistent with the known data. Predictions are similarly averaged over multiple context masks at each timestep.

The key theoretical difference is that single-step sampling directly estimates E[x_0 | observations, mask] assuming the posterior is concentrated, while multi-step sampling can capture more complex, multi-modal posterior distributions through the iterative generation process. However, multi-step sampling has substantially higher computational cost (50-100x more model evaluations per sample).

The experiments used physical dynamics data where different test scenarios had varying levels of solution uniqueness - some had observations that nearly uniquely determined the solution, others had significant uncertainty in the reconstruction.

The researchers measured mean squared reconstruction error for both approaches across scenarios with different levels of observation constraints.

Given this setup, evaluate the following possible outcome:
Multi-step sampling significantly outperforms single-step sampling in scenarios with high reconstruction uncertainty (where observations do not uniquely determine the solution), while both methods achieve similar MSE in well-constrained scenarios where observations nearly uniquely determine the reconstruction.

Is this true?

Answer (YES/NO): NO